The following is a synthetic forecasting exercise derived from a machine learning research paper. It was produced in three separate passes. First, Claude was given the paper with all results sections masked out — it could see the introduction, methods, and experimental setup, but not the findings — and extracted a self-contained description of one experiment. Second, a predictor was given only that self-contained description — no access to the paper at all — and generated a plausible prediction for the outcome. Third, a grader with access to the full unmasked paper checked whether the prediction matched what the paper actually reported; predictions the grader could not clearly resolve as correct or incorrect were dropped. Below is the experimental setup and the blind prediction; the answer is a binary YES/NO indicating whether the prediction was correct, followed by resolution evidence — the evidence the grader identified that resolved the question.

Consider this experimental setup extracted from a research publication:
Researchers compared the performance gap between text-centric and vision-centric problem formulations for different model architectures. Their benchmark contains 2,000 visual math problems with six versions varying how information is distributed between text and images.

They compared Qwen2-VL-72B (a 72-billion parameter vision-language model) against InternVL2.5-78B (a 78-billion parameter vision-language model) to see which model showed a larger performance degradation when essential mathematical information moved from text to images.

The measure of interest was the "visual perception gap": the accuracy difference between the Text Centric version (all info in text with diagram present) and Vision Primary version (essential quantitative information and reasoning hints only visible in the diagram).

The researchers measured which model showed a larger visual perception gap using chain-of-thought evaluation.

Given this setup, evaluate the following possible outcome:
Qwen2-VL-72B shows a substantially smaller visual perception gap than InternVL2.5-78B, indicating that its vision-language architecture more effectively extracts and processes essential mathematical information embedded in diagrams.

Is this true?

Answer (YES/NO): NO